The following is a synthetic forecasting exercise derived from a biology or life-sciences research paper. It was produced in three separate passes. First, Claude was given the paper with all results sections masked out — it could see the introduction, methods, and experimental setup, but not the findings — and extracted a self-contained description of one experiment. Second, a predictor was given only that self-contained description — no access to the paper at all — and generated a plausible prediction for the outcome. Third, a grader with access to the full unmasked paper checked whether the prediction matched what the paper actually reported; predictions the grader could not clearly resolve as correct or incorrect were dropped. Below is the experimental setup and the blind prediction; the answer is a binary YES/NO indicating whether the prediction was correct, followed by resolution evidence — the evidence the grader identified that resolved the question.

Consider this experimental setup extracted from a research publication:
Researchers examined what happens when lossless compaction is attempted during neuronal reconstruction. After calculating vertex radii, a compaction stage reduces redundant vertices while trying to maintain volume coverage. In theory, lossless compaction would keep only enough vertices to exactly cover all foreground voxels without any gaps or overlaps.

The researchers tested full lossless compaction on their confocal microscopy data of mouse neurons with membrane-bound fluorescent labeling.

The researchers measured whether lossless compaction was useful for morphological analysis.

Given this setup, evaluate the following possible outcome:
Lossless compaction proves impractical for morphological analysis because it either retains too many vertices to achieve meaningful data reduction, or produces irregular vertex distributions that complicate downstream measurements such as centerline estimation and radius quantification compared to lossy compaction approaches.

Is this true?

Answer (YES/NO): NO